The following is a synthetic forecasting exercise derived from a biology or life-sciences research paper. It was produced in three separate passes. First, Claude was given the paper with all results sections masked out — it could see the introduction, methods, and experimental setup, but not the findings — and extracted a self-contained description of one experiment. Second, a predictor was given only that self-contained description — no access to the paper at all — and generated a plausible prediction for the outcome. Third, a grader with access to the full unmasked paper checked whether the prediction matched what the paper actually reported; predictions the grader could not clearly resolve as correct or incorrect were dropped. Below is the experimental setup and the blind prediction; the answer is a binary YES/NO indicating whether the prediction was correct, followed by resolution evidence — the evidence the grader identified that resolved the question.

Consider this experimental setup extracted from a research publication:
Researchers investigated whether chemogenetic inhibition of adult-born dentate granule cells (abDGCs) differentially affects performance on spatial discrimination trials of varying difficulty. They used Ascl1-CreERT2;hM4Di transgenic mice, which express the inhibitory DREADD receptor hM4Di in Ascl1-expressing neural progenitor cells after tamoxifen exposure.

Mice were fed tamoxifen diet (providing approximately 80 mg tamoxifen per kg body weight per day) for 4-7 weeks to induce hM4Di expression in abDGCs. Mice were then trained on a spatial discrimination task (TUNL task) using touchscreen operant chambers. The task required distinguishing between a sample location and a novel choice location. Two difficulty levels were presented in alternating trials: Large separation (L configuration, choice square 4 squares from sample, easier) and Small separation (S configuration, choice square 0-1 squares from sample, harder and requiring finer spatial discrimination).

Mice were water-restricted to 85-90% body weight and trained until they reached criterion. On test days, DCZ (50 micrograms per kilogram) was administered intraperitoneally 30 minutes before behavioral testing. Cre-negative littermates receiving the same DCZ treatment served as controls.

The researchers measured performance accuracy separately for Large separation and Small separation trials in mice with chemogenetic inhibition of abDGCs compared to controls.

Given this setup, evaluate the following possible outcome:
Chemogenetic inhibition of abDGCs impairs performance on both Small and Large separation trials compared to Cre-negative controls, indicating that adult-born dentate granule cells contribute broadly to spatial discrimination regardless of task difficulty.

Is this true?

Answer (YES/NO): NO